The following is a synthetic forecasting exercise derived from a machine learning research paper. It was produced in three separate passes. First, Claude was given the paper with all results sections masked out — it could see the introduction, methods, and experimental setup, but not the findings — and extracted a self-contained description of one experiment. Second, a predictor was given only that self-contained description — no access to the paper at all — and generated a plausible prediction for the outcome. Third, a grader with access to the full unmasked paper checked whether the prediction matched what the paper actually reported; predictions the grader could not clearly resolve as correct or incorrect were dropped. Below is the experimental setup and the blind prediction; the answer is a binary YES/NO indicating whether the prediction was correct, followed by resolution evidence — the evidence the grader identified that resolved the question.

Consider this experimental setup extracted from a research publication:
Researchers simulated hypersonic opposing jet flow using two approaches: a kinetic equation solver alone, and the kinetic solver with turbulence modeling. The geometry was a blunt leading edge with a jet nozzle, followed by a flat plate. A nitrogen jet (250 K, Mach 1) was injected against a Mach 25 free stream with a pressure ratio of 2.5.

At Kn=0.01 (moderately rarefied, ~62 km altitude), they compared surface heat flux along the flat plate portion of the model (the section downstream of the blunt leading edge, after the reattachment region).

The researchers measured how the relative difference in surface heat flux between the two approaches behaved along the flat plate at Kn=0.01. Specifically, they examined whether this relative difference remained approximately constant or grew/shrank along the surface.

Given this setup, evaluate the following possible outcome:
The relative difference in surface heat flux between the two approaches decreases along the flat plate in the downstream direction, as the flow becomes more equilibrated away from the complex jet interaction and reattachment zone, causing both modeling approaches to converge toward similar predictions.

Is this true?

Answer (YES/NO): NO